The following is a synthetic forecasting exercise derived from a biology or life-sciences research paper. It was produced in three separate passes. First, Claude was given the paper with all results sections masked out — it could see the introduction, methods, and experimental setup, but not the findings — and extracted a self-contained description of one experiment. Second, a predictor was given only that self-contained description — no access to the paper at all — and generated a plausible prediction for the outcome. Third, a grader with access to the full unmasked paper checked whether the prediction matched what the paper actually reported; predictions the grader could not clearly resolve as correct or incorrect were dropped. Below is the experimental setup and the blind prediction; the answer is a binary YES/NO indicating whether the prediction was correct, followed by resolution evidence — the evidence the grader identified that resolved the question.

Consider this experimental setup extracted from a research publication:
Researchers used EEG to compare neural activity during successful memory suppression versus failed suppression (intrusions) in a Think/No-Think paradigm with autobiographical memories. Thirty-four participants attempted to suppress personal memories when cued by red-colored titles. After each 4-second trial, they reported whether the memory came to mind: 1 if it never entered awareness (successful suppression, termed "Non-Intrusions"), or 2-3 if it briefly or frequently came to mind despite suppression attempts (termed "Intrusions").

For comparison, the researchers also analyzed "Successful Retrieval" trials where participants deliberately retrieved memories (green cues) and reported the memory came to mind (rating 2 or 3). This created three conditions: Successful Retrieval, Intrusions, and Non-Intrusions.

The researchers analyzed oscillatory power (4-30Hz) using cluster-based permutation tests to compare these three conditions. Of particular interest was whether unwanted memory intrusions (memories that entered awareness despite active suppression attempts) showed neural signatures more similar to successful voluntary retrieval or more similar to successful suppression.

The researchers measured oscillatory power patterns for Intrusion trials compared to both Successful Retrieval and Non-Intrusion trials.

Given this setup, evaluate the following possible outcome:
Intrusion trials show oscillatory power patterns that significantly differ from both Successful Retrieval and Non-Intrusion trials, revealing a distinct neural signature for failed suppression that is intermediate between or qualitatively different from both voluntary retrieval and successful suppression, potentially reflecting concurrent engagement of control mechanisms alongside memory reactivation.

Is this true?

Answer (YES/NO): YES